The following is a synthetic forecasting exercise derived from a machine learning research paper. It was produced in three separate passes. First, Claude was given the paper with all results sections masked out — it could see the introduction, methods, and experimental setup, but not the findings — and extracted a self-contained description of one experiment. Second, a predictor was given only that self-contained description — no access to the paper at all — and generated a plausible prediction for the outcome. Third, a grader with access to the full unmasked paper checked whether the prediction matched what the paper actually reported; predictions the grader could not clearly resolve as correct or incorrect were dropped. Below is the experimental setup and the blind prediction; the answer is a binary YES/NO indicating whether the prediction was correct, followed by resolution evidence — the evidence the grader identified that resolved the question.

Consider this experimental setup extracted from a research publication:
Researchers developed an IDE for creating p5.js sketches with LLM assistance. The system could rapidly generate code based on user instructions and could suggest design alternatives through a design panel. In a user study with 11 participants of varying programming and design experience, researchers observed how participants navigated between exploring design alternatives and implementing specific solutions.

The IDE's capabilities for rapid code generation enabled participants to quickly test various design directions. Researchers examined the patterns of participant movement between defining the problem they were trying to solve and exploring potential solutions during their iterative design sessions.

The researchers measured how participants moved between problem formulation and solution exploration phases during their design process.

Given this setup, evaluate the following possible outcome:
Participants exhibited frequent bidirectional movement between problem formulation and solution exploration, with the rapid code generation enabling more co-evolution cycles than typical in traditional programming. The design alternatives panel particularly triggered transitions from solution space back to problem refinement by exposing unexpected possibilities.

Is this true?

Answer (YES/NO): NO